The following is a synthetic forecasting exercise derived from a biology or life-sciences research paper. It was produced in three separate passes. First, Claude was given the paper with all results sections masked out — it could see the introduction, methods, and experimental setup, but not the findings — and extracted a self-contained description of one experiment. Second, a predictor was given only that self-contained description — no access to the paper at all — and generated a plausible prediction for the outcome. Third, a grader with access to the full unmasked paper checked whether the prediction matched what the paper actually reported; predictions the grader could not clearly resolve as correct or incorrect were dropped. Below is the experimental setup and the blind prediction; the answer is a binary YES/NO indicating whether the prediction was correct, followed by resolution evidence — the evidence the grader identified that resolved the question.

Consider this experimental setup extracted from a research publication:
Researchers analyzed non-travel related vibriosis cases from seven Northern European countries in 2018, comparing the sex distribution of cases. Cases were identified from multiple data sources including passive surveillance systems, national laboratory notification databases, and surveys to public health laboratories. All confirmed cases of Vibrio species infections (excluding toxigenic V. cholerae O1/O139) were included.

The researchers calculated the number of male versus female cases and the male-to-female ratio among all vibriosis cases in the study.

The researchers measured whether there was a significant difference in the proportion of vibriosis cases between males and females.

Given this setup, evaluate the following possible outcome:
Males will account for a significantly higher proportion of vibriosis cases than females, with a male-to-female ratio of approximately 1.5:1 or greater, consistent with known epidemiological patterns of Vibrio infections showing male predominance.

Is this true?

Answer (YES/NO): YES